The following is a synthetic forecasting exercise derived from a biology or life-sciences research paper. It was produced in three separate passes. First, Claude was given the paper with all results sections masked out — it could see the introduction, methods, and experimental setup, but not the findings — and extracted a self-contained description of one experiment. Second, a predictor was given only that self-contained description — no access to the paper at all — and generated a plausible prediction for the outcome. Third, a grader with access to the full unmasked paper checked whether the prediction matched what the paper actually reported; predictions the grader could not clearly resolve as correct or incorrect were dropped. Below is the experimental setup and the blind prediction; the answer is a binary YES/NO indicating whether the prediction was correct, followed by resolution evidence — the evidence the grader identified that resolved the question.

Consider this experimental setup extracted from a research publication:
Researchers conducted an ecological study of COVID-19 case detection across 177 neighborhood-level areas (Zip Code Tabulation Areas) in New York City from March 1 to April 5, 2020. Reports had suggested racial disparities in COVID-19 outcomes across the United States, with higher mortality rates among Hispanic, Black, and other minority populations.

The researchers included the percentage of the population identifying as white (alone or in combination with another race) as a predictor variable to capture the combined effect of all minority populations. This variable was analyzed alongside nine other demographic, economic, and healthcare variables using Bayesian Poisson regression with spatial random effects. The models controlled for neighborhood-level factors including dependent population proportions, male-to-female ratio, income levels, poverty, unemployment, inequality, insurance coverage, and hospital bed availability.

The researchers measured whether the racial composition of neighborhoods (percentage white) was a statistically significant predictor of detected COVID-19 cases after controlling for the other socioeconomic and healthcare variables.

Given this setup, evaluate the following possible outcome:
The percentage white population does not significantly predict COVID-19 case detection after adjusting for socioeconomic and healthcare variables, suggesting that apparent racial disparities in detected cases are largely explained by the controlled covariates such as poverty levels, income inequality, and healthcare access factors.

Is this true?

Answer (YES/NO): NO